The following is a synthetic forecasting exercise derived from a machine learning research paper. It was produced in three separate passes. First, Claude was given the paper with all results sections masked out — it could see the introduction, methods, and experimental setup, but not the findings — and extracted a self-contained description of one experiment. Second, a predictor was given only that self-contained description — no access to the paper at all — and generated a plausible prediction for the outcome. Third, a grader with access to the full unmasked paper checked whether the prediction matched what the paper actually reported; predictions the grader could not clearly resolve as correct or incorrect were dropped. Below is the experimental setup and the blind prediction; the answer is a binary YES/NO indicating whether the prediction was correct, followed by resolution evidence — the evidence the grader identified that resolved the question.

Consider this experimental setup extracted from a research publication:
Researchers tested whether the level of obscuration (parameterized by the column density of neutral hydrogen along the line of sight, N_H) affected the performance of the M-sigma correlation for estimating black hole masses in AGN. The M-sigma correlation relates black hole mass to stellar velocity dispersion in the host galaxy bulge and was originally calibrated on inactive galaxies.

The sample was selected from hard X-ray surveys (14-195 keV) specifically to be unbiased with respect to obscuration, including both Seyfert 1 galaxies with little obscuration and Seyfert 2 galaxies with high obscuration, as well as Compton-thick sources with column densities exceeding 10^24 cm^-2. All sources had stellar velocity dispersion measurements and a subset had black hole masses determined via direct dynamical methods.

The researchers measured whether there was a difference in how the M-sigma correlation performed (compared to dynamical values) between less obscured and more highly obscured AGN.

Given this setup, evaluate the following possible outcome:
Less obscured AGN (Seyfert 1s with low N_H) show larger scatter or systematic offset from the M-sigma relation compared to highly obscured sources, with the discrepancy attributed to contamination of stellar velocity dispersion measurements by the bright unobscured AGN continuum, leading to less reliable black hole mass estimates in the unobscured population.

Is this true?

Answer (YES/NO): NO